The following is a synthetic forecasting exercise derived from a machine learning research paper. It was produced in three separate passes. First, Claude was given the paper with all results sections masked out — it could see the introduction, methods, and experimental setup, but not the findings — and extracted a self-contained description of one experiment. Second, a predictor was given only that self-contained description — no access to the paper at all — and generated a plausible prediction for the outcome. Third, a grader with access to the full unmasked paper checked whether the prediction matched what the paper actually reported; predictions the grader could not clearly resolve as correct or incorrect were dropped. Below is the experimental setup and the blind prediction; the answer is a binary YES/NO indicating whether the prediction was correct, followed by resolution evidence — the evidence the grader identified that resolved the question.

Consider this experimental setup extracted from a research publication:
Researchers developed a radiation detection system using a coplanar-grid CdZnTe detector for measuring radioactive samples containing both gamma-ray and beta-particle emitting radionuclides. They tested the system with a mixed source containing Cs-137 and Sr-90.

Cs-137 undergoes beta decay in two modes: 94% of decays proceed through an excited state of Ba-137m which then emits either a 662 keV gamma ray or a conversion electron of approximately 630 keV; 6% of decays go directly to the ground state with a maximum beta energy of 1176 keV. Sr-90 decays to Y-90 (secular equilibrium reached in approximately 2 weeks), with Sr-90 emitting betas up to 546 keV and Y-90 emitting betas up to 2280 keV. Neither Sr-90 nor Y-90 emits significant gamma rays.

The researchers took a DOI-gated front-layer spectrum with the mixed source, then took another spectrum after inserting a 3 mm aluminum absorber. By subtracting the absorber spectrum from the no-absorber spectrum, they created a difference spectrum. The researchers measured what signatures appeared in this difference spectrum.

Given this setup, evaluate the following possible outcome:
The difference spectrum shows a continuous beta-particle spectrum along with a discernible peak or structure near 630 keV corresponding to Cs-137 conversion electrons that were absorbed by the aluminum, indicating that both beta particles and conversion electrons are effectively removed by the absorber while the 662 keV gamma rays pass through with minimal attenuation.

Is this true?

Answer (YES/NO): NO